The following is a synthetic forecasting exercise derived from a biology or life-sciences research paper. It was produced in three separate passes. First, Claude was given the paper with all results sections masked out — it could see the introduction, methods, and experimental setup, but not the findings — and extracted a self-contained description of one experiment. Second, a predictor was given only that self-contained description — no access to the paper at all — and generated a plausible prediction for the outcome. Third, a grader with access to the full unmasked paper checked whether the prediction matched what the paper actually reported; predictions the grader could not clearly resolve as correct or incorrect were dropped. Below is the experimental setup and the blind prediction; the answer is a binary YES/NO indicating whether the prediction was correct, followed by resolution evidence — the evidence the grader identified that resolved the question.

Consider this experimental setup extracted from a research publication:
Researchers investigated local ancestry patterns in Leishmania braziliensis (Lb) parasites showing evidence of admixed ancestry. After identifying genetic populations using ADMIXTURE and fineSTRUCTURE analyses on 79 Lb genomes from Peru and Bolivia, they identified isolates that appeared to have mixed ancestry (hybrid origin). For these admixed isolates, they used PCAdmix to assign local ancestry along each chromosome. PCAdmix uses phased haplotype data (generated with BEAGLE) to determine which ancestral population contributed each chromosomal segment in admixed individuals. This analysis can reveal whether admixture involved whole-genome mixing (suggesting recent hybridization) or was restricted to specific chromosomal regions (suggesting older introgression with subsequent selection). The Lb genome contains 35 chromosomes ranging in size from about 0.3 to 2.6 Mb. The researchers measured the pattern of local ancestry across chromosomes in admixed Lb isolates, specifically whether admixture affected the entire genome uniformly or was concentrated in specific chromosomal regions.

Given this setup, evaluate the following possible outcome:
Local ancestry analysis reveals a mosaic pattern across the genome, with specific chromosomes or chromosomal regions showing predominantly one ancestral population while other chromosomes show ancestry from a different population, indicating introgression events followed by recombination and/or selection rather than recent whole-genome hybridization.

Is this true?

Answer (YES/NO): NO